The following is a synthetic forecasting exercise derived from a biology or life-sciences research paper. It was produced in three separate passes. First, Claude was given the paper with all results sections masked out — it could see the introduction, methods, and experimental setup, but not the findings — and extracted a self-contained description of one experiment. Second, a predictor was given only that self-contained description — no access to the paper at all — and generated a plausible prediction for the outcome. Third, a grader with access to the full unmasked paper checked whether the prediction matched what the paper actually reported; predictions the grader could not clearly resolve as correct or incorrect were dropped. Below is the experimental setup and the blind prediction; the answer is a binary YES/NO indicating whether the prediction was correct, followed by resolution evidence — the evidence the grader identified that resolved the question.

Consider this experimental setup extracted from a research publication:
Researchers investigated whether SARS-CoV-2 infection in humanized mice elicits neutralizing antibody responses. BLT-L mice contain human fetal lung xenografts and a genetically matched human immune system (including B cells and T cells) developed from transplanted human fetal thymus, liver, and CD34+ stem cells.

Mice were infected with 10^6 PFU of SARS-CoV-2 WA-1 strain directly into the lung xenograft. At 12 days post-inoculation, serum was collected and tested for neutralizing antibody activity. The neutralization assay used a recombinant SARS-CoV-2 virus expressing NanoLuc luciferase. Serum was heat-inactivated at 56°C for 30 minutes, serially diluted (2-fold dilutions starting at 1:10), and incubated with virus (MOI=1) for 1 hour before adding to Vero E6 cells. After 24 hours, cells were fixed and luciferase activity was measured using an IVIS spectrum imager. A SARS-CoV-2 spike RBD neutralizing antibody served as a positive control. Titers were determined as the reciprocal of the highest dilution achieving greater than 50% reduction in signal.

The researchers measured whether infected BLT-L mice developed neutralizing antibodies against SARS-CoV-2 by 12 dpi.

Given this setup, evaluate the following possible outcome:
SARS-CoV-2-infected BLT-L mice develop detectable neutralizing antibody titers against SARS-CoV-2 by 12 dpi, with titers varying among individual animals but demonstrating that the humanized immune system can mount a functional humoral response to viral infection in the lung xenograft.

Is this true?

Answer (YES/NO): NO